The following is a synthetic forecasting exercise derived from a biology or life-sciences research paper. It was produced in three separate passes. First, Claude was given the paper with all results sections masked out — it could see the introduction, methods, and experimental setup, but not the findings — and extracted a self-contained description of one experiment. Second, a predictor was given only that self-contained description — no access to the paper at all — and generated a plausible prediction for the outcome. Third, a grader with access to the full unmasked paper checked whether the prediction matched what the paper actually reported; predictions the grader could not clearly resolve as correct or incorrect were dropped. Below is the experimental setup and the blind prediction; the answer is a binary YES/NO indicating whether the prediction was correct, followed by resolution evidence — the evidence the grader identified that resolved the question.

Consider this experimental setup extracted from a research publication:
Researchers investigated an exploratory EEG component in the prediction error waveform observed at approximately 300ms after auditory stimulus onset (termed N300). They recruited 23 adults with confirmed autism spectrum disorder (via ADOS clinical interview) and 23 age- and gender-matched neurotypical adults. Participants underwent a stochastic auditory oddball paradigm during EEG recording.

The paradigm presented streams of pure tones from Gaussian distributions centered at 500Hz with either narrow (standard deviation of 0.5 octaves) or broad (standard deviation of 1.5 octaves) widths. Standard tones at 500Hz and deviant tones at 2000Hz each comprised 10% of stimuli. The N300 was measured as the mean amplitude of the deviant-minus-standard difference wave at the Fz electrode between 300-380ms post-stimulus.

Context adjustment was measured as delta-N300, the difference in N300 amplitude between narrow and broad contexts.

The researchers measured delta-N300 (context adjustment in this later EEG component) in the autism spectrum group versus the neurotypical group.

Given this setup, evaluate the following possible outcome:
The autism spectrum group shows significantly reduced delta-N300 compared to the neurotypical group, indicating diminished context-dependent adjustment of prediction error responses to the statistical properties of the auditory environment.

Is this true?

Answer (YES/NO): NO